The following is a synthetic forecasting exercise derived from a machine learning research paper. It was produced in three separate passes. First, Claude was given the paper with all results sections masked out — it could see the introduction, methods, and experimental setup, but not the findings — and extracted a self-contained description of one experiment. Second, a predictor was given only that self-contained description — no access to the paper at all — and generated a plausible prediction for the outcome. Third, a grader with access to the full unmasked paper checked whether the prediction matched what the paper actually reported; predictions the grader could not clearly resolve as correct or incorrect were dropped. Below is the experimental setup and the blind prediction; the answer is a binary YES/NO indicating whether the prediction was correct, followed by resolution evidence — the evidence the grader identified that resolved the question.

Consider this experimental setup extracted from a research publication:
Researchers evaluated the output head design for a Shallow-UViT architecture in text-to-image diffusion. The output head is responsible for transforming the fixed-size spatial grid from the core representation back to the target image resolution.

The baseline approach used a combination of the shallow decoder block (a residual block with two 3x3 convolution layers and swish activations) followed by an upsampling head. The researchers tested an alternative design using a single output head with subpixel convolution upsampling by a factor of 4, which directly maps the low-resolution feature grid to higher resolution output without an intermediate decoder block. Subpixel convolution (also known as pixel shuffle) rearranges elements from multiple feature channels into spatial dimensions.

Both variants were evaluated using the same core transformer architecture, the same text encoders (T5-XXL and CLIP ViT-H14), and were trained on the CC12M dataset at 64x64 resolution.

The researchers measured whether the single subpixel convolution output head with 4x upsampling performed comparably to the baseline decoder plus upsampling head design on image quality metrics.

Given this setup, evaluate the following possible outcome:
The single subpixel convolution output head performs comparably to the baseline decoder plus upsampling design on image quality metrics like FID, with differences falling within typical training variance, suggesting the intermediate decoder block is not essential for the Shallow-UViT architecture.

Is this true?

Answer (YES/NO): NO